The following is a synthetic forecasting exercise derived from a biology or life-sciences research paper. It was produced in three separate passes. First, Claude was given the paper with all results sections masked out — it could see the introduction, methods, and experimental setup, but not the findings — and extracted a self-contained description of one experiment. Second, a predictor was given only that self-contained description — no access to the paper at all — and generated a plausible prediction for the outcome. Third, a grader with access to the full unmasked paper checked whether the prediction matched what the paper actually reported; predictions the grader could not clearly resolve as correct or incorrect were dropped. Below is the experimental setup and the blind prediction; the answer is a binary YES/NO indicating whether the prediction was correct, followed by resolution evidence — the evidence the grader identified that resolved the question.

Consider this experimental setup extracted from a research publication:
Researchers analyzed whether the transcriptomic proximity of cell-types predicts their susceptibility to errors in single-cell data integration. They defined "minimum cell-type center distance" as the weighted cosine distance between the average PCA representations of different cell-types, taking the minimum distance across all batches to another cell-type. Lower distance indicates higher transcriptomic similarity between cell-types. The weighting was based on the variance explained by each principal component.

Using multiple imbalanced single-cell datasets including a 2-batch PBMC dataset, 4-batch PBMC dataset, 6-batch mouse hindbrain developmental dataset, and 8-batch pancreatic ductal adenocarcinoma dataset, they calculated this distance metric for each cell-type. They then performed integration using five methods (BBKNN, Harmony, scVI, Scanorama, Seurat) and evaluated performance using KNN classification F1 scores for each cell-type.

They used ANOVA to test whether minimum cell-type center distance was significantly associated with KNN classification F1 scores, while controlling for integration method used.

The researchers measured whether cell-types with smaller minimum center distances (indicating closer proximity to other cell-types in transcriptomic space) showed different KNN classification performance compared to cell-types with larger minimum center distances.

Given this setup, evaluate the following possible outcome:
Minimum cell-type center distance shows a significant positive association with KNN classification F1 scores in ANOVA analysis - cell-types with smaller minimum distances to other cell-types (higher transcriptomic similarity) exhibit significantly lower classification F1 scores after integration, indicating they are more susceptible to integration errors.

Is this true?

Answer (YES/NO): YES